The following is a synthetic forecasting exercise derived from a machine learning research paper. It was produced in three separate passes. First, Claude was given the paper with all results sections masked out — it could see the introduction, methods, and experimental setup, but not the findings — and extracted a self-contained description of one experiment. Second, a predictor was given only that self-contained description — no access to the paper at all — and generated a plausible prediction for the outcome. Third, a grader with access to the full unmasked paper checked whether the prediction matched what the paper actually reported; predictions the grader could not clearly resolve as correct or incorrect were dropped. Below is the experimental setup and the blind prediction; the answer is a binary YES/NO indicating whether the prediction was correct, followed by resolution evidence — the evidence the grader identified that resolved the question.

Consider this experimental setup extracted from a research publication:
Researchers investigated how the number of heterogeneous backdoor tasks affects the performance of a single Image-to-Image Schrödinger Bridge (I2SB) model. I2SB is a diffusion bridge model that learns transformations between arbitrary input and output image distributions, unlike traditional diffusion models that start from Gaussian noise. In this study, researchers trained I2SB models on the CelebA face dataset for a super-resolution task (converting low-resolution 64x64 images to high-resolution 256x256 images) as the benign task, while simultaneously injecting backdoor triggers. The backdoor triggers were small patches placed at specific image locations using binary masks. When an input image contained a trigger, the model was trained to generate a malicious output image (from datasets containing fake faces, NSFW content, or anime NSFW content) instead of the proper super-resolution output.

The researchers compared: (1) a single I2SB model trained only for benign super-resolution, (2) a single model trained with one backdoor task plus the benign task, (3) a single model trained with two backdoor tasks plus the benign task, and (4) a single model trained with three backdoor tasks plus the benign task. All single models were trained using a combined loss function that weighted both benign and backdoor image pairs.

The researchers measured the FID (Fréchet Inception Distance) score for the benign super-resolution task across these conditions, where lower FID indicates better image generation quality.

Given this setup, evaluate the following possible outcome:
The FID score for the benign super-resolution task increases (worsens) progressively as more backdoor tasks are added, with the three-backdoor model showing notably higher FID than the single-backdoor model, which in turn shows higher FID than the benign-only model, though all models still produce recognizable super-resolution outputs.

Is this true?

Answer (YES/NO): YES